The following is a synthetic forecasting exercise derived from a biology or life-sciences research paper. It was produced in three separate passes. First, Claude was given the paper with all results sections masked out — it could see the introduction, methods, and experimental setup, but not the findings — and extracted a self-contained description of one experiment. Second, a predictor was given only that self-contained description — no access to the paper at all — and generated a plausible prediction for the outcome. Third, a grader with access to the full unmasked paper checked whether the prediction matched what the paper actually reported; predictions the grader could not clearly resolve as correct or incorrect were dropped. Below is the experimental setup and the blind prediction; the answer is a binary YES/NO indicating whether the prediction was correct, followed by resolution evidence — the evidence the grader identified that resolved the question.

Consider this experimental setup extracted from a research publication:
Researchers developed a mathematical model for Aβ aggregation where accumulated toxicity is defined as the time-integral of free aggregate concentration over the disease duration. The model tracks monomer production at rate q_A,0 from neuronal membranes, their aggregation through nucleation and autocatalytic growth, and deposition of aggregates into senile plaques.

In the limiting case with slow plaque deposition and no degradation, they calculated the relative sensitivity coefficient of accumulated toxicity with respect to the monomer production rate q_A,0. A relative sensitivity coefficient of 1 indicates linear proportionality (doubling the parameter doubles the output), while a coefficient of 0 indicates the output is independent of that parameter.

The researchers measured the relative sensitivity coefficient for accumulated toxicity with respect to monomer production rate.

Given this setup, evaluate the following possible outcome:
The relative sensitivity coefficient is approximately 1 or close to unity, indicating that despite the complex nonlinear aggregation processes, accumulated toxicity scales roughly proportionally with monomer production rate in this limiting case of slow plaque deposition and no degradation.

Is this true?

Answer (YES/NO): YES